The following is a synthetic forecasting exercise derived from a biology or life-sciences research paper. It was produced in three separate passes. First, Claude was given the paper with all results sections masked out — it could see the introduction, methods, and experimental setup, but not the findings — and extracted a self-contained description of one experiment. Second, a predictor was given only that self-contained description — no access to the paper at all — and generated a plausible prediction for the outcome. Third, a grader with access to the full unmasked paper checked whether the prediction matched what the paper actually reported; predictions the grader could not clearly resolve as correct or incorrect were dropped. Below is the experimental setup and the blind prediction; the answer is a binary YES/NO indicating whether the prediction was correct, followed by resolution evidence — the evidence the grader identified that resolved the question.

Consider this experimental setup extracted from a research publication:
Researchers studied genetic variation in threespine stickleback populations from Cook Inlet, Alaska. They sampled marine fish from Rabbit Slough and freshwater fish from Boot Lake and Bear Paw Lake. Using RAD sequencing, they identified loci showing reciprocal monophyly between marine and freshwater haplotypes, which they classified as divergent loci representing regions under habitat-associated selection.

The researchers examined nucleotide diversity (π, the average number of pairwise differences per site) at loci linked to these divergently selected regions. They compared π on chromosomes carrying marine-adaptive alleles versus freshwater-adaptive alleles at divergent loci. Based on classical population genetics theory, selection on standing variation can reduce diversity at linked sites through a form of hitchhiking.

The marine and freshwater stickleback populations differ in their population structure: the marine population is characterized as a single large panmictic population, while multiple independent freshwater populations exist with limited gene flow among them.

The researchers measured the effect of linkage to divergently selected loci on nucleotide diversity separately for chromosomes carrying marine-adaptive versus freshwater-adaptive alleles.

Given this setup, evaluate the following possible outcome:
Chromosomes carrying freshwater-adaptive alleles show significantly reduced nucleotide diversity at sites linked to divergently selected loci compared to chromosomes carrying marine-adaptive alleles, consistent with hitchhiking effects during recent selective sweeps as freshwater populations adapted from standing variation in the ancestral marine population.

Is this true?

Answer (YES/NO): NO